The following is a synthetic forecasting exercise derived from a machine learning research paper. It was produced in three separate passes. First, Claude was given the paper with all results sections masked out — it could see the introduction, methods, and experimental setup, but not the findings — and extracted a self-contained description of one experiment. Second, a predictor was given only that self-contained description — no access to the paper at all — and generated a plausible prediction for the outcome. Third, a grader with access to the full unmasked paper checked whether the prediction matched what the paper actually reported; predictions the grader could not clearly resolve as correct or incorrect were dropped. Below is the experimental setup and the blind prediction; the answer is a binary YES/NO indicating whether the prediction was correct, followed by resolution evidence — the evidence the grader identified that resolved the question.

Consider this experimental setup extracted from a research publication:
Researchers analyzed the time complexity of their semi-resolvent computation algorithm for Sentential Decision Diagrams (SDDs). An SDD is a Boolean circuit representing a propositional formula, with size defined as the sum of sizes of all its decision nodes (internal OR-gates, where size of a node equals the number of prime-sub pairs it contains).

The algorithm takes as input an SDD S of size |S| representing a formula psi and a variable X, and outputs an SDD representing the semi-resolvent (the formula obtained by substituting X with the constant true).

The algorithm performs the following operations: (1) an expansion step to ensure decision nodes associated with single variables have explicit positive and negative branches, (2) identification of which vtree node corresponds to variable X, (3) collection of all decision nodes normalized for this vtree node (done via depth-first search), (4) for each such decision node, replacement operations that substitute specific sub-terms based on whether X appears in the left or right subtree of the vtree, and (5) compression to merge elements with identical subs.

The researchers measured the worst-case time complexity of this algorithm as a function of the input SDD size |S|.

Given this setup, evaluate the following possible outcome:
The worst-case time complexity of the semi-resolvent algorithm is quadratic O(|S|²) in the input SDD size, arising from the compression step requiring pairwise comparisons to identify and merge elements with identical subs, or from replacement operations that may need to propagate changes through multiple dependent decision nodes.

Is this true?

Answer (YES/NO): NO